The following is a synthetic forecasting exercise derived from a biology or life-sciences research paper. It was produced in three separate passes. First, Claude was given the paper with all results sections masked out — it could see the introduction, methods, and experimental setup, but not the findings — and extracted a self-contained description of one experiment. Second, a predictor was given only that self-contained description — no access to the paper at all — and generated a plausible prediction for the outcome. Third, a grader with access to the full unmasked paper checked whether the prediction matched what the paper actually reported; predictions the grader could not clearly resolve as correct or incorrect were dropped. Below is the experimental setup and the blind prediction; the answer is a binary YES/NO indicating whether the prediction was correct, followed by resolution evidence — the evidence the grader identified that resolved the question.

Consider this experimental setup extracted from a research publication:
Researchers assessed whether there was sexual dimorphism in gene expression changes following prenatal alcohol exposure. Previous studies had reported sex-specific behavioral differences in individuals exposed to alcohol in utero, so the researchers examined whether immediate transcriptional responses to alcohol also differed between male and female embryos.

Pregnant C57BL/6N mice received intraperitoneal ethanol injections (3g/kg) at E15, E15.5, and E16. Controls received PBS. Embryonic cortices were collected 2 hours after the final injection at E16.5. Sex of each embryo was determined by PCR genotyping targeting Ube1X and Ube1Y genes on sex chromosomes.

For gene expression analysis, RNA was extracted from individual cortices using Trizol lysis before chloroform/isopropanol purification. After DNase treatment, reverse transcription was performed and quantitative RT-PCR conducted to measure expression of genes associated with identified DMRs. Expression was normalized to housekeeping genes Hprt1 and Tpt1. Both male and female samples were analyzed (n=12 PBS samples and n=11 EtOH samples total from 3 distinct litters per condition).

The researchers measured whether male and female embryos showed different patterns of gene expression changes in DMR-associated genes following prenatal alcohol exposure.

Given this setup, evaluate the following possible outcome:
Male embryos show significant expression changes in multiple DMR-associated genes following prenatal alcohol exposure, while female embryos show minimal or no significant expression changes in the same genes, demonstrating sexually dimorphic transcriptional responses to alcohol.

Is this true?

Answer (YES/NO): NO